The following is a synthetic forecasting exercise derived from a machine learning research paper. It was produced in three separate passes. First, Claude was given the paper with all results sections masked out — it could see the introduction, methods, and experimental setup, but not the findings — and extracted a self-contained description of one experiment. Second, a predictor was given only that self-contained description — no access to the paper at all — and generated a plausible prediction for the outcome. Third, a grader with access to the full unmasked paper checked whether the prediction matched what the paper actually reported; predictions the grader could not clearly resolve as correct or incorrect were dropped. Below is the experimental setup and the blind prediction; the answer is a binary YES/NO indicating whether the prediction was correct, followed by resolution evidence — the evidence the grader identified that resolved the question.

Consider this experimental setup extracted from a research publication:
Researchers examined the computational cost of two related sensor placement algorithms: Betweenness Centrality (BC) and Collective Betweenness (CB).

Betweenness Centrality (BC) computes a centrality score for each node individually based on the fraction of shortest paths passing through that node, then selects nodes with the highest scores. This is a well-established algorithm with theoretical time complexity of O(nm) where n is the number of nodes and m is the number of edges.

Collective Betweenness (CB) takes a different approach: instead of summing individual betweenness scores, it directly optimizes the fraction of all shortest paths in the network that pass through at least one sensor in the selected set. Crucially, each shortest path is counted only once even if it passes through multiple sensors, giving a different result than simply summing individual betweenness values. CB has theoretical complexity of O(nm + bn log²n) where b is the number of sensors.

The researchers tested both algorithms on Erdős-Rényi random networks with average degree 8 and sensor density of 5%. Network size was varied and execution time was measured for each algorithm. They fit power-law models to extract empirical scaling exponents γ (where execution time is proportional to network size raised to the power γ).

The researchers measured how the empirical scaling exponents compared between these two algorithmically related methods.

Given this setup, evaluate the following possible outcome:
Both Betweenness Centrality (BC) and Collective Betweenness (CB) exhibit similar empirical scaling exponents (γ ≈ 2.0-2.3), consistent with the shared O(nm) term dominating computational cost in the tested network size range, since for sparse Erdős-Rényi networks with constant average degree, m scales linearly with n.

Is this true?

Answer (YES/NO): NO